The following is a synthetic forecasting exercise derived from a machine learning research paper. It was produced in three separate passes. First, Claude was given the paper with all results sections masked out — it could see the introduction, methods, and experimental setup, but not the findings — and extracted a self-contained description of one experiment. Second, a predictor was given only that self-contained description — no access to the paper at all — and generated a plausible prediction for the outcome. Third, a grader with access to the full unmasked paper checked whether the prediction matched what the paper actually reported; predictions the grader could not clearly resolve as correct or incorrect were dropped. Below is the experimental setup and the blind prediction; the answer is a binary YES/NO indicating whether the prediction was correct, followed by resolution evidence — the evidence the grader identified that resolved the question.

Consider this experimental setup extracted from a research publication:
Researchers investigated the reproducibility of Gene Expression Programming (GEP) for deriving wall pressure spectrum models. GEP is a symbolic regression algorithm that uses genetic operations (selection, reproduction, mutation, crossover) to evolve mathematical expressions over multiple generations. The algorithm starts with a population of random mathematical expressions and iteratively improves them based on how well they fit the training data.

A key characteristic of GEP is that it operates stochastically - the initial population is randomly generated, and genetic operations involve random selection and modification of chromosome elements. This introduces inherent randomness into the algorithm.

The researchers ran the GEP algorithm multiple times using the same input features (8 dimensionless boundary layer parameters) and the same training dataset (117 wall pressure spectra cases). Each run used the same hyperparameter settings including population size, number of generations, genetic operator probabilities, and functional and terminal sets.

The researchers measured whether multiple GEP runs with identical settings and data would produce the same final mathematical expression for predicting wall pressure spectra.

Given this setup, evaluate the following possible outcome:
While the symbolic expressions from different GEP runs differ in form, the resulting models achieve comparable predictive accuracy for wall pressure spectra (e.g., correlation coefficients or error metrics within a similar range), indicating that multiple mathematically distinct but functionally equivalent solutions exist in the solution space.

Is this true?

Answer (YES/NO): YES